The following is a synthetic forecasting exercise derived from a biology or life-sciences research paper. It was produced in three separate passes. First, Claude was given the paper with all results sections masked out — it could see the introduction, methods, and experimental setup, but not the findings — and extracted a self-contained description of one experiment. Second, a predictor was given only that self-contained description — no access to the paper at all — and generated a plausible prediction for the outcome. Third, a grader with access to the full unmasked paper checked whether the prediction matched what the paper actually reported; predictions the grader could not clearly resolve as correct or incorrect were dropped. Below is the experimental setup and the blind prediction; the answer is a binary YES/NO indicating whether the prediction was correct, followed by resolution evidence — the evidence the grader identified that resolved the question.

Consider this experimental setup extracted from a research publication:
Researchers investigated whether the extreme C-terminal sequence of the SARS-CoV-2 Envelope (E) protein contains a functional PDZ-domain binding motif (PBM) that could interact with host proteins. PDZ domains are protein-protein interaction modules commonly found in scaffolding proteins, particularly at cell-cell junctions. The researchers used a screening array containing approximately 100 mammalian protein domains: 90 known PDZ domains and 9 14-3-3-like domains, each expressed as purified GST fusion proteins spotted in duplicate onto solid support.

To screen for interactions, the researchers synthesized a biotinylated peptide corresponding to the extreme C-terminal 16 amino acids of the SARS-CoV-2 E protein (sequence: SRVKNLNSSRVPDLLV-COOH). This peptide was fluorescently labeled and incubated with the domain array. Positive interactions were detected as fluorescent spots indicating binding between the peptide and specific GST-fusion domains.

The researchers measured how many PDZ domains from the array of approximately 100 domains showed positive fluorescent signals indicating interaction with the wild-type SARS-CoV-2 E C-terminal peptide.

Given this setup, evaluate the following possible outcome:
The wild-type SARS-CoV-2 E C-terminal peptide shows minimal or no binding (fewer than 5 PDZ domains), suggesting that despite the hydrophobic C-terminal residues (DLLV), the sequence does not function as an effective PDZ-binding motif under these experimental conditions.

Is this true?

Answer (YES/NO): NO